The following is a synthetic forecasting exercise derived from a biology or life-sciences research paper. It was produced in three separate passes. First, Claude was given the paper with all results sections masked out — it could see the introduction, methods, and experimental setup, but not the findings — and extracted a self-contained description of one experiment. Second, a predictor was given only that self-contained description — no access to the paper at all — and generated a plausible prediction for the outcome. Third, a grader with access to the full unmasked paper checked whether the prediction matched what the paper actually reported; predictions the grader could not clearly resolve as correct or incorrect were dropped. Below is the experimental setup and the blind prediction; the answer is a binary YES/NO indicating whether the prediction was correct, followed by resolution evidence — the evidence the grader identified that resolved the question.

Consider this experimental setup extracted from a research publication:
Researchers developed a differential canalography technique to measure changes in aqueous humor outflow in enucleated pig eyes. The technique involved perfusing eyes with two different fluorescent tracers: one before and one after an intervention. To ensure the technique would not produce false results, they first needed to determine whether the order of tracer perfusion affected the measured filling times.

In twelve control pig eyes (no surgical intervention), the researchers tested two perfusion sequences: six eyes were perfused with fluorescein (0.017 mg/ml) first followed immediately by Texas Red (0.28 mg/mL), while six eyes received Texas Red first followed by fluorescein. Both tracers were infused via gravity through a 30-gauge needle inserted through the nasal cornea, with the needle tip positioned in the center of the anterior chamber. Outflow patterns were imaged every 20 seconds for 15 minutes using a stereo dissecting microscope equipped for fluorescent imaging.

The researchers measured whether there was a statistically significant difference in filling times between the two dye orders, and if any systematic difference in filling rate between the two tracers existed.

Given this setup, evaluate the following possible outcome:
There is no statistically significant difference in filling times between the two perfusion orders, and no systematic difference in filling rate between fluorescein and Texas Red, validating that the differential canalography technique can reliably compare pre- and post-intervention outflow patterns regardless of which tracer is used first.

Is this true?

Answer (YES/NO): NO